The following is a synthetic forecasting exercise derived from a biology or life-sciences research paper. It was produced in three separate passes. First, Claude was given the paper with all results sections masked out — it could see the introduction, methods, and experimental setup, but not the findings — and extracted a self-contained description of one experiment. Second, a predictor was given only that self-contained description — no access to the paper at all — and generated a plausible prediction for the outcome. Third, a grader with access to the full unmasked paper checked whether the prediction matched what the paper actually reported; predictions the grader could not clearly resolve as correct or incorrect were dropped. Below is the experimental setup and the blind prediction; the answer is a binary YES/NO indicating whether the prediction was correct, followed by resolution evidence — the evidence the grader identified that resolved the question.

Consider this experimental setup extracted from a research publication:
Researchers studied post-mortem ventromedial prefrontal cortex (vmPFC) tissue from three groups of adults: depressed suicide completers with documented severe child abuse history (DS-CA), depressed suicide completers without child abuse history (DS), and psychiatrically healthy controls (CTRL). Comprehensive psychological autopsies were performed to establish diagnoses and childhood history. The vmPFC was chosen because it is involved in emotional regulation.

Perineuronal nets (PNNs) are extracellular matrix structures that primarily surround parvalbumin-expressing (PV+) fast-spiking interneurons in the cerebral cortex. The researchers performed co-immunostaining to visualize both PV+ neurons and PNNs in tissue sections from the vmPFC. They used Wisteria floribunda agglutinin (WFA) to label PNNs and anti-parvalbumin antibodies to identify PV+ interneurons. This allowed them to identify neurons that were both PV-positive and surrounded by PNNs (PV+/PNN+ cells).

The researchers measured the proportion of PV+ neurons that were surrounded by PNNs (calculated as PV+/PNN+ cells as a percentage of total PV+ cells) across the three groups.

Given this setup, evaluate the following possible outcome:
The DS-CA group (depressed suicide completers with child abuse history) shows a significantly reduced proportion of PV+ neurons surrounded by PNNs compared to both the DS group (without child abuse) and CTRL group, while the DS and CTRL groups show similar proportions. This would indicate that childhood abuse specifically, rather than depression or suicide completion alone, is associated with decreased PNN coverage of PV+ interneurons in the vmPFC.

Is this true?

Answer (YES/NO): NO